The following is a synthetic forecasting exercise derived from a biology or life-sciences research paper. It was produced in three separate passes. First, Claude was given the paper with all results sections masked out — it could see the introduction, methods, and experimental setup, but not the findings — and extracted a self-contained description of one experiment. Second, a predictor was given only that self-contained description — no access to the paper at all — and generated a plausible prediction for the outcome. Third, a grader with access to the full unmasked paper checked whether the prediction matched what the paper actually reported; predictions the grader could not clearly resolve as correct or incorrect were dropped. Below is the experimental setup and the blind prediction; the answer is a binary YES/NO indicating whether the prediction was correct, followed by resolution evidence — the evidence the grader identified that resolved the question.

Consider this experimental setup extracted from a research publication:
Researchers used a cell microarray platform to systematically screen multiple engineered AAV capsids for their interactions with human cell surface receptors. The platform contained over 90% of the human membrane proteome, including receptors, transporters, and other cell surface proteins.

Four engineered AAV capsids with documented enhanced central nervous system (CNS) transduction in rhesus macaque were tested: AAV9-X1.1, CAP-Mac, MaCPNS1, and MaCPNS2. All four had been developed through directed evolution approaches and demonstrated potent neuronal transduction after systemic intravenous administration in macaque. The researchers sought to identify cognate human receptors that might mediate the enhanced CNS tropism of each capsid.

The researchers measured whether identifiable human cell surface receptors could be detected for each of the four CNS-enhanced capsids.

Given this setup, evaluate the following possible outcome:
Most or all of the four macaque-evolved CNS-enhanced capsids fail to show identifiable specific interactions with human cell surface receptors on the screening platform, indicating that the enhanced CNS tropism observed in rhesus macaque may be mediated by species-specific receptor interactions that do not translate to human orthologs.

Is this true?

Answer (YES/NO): NO